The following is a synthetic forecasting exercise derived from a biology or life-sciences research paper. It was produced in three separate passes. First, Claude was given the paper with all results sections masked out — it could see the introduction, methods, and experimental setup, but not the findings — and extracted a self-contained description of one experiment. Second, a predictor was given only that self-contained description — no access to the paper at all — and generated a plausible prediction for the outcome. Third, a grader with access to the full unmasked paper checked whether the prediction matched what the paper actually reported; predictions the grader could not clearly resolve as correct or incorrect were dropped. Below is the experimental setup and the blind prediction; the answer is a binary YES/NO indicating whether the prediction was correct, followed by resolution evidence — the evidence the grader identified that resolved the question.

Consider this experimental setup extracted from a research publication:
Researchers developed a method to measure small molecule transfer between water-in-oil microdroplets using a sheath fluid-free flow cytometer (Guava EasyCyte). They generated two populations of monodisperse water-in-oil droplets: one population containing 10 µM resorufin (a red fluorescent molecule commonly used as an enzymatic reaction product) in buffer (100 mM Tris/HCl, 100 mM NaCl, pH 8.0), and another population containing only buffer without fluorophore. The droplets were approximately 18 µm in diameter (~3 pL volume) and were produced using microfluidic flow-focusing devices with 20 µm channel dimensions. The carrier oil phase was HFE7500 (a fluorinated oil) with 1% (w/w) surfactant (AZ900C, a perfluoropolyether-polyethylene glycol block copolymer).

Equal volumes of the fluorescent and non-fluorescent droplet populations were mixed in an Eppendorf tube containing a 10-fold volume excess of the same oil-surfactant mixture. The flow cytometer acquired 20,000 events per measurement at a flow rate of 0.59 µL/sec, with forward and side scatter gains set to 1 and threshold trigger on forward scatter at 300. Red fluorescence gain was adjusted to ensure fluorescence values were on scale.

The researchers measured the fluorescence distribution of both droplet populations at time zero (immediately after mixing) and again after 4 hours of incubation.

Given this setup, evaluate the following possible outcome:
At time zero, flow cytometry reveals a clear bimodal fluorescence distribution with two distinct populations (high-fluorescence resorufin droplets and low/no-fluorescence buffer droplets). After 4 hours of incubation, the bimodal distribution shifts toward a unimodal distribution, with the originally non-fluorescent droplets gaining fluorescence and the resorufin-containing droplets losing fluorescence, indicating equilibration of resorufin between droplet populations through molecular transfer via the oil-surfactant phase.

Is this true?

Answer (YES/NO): YES